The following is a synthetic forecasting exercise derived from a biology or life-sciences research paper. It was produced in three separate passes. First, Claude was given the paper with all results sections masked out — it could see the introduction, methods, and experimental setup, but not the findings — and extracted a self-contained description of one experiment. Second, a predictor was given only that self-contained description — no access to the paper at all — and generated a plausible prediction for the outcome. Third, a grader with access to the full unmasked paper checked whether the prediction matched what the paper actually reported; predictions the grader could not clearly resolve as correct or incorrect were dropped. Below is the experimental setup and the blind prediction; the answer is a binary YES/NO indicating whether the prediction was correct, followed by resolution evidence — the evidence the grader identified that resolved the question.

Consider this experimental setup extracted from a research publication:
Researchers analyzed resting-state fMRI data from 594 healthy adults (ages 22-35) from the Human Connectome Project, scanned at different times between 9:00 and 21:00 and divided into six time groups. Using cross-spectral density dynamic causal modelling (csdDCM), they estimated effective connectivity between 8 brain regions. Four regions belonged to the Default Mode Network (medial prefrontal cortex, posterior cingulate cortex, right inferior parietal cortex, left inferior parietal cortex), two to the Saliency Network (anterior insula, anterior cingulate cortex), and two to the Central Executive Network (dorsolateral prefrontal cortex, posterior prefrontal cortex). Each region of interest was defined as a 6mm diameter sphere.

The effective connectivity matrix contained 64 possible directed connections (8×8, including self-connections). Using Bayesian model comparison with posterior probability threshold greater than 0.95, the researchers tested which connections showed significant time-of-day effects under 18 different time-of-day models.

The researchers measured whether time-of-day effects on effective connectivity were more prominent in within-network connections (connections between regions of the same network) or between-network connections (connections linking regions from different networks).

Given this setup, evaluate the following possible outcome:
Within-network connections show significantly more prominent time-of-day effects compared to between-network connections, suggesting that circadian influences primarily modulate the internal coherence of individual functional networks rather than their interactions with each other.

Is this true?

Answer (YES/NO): NO